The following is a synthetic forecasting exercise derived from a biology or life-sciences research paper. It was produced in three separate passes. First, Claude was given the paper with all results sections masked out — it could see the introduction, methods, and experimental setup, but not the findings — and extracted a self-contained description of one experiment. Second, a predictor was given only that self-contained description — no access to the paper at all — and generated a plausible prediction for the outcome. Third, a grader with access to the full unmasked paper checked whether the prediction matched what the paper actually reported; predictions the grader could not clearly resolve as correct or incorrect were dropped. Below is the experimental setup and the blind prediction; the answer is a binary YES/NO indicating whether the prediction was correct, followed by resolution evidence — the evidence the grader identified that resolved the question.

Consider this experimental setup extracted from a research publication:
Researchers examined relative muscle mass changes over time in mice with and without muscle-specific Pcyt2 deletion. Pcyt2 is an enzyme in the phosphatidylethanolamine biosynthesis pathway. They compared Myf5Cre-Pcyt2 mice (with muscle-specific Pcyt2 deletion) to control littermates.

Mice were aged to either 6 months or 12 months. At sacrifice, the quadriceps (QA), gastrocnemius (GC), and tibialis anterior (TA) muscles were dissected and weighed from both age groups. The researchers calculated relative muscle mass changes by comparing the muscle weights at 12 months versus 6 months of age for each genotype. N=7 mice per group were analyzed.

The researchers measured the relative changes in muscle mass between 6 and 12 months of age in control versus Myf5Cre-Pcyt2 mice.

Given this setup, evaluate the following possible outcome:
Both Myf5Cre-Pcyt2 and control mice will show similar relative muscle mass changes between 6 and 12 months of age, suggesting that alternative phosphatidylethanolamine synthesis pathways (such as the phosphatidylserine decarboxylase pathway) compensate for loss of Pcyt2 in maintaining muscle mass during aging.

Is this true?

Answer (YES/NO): NO